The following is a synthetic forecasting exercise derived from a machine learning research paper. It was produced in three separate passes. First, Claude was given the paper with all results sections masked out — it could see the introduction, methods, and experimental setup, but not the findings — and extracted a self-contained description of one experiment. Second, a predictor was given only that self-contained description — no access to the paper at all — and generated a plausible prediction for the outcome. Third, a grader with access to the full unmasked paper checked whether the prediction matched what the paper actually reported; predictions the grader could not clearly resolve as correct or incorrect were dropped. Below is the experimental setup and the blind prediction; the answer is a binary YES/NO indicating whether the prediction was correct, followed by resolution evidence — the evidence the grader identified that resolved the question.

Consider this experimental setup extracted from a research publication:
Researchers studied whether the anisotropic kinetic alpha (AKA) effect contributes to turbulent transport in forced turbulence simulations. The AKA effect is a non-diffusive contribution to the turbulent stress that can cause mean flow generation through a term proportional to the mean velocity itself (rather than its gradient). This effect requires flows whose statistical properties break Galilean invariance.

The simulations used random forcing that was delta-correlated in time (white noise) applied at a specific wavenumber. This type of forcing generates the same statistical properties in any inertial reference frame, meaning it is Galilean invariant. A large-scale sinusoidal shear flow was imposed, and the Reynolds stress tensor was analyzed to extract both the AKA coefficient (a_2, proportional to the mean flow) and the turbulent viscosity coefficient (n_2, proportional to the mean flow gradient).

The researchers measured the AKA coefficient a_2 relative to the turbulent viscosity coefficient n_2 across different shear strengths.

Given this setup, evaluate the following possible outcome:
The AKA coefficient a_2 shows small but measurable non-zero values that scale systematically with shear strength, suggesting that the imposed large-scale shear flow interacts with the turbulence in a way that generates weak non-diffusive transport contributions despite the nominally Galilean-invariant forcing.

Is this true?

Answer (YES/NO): NO